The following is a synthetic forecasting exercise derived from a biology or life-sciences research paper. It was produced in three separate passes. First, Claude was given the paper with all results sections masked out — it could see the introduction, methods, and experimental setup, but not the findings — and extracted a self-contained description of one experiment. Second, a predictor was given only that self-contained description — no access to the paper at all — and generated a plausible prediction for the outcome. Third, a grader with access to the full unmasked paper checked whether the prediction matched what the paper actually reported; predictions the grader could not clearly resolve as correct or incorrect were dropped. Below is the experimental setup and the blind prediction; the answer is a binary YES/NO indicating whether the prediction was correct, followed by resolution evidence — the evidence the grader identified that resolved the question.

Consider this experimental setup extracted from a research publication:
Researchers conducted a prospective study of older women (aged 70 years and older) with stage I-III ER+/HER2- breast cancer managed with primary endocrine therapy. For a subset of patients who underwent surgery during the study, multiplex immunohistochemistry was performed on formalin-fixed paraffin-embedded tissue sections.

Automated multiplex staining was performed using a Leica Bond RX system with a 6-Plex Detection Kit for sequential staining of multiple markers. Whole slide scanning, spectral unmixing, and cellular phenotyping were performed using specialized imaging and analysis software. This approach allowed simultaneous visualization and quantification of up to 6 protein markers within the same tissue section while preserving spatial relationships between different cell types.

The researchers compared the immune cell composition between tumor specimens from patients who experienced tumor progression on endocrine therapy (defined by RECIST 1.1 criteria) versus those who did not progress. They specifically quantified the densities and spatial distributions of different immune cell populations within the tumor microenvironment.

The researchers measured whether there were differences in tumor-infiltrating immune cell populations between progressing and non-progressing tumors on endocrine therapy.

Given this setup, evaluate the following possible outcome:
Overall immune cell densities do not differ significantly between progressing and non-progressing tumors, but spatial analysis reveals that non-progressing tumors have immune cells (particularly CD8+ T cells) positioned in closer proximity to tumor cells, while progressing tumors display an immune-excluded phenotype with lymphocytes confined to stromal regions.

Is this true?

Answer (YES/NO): NO